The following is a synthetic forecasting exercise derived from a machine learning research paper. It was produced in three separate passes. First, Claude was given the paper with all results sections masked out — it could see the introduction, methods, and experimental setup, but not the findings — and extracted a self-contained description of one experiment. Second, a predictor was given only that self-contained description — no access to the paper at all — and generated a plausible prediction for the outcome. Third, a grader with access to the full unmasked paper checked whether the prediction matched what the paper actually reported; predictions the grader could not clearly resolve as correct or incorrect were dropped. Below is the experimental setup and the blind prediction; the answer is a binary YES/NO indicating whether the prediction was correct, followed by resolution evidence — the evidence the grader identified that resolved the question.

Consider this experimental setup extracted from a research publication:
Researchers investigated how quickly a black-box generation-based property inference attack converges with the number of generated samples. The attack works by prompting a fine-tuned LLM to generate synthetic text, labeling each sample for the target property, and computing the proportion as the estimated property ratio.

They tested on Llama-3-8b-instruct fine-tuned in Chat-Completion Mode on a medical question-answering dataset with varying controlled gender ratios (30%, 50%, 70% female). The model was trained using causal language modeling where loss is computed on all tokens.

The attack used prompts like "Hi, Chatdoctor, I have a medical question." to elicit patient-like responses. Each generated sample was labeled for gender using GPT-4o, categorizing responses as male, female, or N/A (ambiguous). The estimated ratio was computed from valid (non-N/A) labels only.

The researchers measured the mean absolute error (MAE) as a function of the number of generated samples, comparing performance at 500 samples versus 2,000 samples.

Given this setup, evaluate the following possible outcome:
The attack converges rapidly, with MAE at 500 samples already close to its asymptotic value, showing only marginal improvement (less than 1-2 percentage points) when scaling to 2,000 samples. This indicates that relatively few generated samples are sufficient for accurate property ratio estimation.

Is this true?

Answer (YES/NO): YES